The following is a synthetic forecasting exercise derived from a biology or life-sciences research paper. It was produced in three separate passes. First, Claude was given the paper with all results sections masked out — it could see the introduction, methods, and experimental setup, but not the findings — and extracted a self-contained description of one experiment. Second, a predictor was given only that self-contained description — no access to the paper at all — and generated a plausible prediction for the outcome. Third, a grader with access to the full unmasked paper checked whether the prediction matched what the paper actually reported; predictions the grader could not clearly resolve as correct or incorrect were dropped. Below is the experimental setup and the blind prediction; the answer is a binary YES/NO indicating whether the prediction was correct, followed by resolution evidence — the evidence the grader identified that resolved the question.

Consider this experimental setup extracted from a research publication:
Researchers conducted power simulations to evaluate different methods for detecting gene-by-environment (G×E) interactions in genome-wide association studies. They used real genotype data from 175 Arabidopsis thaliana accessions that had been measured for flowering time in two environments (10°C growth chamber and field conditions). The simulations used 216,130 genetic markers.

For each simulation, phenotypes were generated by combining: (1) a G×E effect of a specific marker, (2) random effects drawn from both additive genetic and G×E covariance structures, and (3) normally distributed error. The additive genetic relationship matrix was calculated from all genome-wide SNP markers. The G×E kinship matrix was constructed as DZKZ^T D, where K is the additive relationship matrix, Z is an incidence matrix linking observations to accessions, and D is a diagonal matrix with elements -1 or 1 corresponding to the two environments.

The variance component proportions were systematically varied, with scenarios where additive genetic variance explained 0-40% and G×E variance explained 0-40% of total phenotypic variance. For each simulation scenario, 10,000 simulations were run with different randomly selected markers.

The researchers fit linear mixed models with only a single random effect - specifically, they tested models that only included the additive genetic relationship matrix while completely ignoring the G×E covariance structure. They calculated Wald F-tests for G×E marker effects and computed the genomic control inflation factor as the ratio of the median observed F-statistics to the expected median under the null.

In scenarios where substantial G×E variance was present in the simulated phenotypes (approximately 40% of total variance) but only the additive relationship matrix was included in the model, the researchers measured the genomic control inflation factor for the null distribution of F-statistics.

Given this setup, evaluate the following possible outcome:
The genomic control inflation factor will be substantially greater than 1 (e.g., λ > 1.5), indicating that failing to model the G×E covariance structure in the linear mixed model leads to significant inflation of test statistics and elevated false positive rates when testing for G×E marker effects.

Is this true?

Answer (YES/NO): YES